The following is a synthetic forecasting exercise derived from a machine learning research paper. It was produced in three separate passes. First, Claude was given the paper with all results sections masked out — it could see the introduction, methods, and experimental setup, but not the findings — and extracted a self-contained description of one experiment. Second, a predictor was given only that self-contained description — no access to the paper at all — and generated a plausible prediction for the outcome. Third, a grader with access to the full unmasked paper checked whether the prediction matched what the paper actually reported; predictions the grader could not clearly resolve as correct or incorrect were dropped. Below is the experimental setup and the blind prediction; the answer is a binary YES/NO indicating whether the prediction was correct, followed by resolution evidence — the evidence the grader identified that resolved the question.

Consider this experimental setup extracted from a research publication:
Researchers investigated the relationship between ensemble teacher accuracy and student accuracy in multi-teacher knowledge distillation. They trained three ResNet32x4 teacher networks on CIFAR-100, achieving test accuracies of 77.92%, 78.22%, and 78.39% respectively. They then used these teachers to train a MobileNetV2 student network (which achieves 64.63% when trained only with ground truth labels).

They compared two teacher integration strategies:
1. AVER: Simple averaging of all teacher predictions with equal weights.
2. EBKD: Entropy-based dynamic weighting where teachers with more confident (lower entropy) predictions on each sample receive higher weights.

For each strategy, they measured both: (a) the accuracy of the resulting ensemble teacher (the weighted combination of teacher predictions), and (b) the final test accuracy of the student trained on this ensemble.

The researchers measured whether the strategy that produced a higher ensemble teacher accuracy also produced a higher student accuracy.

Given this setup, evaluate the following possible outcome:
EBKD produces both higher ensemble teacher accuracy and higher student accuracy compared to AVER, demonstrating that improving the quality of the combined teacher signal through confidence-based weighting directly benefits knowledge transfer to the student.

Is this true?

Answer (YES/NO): NO